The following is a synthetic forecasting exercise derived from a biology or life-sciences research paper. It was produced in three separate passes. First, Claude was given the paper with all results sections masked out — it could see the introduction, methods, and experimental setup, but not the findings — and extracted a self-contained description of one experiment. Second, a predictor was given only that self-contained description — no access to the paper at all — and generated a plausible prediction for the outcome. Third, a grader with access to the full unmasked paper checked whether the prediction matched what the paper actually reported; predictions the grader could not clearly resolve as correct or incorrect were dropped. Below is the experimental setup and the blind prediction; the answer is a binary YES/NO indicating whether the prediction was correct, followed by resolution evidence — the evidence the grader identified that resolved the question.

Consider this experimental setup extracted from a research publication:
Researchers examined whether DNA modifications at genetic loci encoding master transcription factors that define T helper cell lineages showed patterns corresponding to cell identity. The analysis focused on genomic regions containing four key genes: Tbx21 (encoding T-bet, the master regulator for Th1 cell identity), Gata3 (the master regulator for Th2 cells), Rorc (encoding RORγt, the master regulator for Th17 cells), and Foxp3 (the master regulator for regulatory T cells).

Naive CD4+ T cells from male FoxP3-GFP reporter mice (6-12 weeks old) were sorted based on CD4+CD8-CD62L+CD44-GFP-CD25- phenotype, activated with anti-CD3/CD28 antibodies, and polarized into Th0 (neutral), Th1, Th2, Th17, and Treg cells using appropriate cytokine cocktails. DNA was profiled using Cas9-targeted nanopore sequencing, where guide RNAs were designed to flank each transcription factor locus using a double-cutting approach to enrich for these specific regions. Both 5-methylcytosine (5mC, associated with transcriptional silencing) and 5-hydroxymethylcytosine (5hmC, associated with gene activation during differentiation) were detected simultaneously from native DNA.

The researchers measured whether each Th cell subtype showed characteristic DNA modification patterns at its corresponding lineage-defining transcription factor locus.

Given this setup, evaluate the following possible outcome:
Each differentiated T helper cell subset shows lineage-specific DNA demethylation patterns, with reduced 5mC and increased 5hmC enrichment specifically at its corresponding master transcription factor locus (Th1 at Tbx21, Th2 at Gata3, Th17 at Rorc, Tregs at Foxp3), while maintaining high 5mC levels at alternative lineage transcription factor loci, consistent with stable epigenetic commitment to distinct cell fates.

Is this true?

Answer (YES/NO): NO